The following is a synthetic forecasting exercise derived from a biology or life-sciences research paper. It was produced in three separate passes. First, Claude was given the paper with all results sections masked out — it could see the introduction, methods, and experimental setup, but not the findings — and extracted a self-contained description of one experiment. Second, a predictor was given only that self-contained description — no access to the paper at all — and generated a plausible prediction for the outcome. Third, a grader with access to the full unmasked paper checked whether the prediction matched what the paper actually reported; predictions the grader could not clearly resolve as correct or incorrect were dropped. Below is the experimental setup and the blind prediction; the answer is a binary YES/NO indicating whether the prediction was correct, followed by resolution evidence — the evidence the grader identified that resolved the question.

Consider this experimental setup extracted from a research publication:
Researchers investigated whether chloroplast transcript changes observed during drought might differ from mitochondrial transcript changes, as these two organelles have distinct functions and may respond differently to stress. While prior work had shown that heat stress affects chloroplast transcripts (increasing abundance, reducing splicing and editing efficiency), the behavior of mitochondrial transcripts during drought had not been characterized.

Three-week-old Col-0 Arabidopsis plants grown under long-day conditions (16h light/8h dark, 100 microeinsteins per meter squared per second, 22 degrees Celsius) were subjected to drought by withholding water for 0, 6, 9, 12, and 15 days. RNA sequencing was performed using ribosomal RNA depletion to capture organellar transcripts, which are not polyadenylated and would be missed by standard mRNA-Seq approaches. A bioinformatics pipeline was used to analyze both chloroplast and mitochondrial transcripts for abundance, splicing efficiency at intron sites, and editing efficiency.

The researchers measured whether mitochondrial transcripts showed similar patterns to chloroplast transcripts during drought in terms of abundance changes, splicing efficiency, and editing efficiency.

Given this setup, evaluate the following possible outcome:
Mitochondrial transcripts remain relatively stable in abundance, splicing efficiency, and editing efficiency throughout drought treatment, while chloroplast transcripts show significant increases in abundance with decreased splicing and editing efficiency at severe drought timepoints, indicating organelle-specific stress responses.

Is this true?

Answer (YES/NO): NO